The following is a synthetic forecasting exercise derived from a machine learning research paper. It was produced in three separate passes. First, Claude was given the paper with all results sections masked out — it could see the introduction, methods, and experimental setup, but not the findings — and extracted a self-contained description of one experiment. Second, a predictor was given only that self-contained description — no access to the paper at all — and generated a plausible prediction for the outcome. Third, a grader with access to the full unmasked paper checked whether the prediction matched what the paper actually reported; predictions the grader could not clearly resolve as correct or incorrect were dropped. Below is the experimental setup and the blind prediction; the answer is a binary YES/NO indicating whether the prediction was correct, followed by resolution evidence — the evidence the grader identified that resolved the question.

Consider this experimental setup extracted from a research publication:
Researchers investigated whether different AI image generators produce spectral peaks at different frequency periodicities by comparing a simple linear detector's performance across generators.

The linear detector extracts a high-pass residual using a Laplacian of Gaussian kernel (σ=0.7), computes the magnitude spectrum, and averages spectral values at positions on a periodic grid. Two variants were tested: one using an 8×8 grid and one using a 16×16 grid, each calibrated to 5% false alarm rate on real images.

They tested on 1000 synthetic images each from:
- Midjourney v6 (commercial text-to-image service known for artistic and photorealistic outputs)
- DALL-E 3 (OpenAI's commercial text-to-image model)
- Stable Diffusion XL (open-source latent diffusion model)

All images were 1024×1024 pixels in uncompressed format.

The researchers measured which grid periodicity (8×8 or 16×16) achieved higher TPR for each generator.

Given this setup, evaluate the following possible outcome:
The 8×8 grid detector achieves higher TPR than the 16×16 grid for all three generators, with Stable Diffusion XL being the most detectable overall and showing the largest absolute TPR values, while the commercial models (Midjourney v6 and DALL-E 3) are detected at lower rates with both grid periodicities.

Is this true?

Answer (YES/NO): NO